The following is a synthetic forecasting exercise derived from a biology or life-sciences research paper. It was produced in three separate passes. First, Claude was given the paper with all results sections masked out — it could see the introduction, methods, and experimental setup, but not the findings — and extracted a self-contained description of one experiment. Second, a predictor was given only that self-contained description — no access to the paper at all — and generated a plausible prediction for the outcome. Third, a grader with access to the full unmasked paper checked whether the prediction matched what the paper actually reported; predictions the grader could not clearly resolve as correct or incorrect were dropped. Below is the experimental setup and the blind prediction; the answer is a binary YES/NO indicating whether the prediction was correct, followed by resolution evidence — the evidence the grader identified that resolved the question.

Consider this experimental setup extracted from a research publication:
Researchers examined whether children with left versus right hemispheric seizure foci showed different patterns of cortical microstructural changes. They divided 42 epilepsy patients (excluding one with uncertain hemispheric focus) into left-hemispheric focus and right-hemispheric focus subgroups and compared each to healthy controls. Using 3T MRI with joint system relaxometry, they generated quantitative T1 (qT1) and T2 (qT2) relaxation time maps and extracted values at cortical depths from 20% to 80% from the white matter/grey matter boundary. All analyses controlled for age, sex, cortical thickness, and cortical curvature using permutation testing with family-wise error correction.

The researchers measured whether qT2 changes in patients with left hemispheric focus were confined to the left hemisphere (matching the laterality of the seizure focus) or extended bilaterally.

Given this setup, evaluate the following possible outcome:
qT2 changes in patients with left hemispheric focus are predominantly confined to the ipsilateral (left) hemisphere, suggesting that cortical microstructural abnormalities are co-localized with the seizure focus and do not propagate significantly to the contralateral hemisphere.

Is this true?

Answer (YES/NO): NO